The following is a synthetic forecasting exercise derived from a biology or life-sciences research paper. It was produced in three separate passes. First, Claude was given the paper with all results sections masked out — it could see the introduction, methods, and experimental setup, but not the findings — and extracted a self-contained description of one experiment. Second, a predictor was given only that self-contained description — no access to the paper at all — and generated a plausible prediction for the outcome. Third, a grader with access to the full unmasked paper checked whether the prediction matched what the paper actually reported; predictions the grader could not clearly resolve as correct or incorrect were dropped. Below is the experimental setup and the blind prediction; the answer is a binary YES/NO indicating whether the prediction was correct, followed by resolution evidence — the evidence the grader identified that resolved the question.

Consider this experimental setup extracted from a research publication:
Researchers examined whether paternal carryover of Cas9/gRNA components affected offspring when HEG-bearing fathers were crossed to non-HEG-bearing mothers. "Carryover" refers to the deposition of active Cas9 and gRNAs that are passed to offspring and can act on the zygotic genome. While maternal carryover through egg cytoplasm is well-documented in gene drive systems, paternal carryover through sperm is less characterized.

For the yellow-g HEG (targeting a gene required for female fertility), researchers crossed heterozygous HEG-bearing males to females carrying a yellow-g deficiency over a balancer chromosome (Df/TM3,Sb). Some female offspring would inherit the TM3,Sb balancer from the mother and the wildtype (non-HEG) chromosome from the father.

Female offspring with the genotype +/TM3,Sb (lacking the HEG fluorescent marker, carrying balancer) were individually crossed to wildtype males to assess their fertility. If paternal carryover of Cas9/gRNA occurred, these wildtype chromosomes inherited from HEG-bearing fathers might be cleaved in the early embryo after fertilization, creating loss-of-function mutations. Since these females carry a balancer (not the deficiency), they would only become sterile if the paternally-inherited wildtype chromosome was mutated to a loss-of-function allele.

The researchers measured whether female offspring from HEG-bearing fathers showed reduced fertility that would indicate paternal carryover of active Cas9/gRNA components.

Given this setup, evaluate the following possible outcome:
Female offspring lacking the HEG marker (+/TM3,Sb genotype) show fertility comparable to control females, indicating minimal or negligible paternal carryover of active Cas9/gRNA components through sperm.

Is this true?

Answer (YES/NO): YES